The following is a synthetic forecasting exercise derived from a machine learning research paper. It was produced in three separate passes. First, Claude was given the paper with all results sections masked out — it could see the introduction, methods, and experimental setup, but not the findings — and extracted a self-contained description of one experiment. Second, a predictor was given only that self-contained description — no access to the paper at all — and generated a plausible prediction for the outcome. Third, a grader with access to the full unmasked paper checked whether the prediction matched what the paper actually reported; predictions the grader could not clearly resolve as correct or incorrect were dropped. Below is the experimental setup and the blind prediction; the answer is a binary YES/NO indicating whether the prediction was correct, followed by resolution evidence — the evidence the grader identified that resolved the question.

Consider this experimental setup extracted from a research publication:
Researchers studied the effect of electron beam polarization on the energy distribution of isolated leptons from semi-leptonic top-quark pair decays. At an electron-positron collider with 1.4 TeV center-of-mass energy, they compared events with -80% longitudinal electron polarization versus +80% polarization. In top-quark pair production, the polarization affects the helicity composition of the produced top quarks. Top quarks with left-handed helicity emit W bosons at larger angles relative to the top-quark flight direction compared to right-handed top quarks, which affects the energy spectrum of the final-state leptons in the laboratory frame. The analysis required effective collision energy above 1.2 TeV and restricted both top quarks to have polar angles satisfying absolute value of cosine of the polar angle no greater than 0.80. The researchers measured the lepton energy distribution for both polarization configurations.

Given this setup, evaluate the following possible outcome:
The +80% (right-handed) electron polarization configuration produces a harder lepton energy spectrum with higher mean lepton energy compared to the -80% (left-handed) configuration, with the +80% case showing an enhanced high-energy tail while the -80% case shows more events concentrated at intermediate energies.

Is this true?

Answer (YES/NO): YES